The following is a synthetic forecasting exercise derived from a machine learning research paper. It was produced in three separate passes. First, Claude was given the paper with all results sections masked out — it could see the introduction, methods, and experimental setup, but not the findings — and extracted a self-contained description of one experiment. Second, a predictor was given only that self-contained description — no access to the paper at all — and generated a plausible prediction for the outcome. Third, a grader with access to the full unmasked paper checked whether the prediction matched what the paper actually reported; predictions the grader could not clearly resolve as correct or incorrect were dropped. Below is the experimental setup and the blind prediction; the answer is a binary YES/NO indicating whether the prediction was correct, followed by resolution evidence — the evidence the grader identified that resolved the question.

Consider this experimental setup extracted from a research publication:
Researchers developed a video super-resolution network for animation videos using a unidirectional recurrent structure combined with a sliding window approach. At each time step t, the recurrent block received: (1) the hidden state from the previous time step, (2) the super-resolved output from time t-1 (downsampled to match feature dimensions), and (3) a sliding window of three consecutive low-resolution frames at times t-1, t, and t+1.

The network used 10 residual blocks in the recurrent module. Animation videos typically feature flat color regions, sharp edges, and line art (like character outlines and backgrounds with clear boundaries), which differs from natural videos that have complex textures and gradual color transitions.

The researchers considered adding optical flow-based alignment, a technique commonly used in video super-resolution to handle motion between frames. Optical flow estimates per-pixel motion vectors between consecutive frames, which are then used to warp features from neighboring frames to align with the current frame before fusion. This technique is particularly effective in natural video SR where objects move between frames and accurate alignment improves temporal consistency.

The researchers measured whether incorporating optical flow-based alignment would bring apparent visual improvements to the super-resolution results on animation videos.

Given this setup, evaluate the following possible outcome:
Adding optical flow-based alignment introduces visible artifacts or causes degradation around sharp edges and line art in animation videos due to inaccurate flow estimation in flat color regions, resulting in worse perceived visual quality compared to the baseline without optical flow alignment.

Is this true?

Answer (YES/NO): NO